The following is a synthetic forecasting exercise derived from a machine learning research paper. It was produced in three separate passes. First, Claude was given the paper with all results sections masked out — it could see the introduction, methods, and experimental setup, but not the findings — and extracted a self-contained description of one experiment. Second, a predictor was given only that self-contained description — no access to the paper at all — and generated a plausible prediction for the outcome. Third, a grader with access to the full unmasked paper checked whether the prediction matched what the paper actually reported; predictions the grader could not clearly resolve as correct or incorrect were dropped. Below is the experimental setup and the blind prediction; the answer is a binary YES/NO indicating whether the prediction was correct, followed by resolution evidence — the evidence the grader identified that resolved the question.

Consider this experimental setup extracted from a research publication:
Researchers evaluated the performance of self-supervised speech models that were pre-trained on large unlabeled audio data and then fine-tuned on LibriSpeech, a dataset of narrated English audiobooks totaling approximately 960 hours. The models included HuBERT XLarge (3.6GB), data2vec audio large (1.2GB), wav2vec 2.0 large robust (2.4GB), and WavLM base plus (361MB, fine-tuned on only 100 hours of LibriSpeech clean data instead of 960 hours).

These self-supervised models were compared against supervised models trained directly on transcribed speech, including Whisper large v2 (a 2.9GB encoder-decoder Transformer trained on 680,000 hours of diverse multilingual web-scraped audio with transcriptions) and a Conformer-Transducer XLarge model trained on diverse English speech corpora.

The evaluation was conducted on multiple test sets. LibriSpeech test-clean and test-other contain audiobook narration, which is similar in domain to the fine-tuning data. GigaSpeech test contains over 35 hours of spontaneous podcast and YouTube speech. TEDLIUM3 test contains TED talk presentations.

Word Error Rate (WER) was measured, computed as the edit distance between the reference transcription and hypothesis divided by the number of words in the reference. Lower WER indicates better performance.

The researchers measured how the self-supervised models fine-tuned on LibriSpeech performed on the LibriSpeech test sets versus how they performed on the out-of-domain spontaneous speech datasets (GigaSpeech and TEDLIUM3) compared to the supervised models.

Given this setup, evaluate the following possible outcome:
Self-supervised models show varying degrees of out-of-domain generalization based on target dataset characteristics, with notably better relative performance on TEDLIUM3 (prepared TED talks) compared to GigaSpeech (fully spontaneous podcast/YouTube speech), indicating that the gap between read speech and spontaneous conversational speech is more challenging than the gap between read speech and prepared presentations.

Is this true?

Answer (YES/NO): NO